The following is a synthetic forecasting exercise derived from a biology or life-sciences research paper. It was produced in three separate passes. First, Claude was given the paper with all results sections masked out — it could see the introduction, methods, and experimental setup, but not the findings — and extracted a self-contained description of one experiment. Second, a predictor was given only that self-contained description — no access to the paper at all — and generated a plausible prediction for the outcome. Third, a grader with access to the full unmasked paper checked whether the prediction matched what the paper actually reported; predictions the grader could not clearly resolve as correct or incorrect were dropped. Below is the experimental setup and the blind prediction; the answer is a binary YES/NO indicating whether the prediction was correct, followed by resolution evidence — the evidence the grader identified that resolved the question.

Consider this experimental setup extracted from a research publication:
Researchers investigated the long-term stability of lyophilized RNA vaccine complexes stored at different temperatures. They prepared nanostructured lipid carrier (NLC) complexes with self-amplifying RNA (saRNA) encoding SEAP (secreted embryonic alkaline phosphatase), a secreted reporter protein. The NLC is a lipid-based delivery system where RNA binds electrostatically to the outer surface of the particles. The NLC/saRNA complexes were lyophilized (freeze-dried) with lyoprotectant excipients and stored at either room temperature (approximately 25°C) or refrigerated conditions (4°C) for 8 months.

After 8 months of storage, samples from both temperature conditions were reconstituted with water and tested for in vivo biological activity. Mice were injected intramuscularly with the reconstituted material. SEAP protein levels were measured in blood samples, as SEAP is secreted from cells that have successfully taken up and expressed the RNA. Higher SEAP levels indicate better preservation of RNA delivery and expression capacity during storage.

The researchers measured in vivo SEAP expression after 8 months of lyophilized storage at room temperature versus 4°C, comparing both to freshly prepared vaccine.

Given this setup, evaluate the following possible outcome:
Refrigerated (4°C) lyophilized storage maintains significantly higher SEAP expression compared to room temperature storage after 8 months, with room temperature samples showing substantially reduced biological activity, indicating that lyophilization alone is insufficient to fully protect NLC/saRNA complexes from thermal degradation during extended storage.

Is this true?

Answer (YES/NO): NO